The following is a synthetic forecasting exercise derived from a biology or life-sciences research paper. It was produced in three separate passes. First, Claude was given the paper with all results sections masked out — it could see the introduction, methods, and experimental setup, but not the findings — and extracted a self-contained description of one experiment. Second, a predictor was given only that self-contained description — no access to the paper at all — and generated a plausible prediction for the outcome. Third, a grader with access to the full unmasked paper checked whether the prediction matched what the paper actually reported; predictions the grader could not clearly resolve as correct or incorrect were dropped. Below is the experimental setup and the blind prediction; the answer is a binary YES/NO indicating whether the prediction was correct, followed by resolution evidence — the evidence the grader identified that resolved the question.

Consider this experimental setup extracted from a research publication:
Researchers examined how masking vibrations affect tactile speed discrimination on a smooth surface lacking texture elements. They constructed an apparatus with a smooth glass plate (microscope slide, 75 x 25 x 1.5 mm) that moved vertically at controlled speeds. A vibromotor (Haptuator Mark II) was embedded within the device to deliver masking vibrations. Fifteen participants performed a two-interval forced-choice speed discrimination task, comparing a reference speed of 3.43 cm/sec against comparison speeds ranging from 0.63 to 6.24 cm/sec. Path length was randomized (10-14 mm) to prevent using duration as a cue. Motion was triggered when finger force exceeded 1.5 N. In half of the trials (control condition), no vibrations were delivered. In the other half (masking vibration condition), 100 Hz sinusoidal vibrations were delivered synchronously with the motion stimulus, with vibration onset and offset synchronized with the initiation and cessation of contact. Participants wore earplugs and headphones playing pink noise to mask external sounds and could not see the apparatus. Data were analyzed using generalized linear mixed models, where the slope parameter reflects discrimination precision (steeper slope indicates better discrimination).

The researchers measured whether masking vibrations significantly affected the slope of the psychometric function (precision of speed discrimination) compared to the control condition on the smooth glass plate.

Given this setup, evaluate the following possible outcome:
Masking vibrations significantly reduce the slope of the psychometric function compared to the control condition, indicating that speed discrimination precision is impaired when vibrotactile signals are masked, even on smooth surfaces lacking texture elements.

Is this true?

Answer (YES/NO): YES